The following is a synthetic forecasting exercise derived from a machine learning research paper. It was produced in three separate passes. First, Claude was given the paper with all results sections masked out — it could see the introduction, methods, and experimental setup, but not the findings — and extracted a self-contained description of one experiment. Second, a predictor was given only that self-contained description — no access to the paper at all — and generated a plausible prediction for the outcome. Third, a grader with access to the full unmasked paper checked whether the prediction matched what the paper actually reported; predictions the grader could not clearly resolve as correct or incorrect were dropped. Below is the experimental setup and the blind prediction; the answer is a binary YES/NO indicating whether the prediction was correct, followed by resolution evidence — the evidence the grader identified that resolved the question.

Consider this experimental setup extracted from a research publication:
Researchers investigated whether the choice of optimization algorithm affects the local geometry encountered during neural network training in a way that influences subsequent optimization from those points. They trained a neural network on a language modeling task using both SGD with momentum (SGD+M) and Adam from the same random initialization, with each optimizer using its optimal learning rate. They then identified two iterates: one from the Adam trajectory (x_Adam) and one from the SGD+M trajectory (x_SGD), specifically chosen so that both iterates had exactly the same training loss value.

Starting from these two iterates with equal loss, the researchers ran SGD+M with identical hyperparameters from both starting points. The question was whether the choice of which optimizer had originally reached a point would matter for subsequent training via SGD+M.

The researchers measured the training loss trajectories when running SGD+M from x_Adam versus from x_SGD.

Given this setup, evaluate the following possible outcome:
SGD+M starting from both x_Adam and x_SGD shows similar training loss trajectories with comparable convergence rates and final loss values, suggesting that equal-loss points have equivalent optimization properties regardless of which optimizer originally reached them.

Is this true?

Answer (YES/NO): NO